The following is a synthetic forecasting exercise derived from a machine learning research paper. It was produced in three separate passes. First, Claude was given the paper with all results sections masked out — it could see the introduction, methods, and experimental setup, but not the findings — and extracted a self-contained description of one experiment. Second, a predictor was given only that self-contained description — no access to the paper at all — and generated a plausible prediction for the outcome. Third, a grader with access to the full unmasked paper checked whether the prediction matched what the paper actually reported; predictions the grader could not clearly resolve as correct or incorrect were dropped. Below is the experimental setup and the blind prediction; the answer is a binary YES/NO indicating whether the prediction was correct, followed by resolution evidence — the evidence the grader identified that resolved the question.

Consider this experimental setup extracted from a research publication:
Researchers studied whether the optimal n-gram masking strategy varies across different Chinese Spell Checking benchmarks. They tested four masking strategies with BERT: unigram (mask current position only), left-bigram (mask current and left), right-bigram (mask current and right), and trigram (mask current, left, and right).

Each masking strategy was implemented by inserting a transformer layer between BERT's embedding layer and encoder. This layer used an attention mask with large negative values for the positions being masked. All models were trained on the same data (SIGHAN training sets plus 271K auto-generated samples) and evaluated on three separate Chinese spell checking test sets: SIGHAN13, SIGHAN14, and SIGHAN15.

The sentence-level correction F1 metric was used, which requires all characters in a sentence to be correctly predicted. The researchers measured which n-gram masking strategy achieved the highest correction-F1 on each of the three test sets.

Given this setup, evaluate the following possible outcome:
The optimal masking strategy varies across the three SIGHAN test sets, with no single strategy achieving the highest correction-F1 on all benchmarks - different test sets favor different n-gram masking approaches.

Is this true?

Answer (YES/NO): YES